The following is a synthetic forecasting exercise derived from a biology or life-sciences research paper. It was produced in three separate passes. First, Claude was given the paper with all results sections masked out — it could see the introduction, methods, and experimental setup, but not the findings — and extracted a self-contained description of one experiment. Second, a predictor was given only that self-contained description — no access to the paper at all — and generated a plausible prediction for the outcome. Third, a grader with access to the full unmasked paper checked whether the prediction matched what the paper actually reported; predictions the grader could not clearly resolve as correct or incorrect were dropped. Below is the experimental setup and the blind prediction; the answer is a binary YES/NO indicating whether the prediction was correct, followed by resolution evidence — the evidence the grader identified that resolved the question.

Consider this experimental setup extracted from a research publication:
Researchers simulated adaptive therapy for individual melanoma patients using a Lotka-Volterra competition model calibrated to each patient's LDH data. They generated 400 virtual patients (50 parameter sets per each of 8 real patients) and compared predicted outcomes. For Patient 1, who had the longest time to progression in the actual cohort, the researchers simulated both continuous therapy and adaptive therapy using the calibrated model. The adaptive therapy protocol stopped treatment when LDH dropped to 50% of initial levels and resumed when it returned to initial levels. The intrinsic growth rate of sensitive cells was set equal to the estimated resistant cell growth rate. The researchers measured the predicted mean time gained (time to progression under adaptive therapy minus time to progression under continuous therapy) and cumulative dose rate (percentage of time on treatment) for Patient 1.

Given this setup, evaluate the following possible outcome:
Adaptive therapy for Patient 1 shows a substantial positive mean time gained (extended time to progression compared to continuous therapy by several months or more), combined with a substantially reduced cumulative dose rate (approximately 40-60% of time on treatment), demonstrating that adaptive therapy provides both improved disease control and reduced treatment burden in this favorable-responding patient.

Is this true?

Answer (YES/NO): YES